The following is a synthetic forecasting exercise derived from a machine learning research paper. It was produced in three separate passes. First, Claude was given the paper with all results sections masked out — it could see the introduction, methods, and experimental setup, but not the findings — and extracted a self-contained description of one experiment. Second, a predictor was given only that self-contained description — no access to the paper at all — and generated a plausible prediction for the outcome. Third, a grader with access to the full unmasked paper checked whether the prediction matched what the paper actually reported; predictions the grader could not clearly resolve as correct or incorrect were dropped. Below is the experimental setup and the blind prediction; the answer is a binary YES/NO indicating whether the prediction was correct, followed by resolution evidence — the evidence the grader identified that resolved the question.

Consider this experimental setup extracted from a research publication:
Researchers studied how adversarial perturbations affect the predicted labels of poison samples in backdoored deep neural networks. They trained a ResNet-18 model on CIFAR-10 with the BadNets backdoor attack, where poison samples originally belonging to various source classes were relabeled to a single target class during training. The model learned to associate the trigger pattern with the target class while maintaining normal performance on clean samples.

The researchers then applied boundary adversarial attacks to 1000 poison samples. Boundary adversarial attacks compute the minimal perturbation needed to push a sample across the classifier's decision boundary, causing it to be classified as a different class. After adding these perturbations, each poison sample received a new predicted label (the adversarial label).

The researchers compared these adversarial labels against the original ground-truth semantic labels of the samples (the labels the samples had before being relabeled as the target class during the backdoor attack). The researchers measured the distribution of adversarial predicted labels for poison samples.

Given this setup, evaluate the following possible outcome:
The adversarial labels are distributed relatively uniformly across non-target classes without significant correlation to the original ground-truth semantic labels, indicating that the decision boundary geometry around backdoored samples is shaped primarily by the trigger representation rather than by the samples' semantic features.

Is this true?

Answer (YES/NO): NO